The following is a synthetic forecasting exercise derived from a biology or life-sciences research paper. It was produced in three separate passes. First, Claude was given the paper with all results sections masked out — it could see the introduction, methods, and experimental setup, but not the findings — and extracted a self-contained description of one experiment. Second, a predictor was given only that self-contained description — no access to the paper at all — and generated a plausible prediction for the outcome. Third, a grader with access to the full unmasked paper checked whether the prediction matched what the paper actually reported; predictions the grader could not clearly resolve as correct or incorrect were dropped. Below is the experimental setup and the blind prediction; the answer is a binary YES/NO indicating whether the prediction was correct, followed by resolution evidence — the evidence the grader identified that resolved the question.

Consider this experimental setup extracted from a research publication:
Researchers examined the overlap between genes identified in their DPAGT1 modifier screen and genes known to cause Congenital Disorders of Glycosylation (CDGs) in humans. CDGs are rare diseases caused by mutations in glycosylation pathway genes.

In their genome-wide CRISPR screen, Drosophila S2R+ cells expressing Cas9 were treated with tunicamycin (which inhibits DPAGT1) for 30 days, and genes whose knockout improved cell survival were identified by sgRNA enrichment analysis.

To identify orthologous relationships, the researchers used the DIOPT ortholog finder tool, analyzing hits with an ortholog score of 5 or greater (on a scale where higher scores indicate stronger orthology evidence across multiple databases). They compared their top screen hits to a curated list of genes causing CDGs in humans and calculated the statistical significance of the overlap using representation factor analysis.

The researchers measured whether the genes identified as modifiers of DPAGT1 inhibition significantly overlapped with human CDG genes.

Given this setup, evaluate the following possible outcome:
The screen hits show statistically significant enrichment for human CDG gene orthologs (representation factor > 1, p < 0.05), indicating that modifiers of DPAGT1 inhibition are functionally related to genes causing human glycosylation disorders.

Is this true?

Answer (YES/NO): YES